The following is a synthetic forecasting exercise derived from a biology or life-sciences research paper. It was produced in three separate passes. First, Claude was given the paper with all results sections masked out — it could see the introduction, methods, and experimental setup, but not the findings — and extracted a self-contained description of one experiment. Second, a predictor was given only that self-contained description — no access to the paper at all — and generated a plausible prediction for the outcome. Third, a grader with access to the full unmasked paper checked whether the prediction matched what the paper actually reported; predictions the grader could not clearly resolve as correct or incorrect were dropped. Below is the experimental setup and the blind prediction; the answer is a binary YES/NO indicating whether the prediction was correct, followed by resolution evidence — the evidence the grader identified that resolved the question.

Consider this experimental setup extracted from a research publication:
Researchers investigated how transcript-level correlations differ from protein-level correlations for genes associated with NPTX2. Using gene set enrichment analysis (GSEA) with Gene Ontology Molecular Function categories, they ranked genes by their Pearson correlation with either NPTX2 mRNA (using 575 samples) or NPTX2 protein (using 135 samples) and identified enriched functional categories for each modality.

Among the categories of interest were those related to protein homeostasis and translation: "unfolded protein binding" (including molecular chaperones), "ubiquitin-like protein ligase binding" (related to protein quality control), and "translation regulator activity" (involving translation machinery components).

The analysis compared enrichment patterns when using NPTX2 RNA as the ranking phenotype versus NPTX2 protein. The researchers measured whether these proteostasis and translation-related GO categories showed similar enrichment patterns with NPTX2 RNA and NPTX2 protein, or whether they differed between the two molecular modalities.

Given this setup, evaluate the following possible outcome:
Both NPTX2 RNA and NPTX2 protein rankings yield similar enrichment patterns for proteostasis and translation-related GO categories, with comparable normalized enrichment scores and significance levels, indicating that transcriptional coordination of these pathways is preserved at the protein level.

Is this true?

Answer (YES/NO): NO